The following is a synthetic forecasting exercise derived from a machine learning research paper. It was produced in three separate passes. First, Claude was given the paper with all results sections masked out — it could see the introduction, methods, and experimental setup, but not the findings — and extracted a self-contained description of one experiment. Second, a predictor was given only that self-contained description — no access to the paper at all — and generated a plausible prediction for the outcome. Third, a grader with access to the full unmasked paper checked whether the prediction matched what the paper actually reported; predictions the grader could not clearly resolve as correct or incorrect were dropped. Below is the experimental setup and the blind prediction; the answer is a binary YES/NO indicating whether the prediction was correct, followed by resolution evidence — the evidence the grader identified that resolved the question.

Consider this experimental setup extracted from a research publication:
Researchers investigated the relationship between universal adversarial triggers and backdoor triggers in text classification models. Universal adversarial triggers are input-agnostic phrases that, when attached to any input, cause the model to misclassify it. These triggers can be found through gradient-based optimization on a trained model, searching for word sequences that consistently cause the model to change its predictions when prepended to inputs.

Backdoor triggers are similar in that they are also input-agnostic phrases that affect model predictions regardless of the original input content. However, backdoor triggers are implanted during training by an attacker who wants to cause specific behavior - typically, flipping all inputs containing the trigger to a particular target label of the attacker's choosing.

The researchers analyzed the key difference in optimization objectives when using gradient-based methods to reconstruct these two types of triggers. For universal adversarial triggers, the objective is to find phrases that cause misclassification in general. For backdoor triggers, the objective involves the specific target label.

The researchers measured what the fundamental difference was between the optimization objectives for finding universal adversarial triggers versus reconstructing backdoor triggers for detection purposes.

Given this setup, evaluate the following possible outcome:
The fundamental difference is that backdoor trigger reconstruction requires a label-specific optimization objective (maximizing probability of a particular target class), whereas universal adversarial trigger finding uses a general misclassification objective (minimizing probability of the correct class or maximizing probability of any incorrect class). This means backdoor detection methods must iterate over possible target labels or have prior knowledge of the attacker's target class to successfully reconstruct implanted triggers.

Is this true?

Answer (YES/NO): YES